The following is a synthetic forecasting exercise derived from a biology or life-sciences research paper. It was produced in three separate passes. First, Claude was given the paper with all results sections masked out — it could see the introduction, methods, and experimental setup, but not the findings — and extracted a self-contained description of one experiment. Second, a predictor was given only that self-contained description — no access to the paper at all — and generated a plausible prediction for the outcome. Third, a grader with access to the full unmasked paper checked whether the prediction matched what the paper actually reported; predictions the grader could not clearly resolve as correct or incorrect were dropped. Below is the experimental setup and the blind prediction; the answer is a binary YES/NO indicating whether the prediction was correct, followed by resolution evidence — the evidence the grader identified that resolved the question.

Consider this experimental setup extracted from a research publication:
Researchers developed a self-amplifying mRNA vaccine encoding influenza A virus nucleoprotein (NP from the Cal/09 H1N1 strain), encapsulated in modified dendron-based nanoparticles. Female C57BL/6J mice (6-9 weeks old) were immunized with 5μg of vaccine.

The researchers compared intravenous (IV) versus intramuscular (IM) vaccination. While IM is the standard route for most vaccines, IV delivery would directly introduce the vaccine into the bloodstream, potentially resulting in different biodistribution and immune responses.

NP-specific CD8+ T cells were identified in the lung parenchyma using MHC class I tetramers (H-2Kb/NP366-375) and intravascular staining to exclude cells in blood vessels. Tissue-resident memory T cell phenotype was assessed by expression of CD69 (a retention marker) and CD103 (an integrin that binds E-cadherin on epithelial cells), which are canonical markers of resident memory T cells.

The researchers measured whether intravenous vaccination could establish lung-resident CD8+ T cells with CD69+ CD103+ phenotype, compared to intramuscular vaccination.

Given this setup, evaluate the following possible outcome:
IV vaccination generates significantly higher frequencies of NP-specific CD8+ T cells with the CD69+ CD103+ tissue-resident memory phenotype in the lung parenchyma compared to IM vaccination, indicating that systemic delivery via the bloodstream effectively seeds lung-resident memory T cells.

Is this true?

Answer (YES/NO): NO